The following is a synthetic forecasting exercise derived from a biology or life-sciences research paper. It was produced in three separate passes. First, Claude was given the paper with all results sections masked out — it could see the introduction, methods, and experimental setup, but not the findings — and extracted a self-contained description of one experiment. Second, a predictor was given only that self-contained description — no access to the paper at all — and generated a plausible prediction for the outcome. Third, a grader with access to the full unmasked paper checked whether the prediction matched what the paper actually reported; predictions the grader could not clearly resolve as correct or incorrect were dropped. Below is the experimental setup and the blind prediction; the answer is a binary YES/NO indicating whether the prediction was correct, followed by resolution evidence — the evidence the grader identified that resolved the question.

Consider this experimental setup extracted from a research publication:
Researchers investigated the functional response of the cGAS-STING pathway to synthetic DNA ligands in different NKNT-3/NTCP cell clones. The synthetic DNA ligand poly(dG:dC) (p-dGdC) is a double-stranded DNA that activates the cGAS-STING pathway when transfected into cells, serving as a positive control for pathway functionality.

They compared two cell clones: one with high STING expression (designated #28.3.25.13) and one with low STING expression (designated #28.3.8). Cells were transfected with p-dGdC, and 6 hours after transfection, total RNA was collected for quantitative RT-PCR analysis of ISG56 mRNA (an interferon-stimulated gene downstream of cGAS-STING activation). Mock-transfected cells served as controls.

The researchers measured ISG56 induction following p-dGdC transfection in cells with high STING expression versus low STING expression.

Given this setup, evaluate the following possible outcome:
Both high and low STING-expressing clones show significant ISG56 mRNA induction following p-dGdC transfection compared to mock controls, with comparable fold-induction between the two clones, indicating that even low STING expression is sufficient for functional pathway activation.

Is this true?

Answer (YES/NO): NO